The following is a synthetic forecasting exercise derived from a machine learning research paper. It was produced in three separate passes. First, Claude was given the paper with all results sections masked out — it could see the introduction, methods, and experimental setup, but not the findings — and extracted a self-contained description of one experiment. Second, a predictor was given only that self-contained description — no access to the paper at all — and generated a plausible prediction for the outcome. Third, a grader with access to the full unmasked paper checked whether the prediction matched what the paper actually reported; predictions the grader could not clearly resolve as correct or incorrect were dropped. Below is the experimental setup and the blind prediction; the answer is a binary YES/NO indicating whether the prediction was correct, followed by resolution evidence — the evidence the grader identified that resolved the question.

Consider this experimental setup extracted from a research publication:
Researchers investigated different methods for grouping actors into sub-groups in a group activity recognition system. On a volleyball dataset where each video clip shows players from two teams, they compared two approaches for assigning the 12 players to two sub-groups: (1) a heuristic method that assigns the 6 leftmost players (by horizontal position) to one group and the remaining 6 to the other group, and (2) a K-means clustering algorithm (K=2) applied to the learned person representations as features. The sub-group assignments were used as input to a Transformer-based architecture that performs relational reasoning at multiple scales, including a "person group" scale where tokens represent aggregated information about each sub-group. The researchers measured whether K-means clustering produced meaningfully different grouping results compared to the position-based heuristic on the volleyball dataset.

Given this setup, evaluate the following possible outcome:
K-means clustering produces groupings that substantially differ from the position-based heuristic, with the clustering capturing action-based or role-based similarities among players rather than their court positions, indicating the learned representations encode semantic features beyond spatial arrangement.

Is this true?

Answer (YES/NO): NO